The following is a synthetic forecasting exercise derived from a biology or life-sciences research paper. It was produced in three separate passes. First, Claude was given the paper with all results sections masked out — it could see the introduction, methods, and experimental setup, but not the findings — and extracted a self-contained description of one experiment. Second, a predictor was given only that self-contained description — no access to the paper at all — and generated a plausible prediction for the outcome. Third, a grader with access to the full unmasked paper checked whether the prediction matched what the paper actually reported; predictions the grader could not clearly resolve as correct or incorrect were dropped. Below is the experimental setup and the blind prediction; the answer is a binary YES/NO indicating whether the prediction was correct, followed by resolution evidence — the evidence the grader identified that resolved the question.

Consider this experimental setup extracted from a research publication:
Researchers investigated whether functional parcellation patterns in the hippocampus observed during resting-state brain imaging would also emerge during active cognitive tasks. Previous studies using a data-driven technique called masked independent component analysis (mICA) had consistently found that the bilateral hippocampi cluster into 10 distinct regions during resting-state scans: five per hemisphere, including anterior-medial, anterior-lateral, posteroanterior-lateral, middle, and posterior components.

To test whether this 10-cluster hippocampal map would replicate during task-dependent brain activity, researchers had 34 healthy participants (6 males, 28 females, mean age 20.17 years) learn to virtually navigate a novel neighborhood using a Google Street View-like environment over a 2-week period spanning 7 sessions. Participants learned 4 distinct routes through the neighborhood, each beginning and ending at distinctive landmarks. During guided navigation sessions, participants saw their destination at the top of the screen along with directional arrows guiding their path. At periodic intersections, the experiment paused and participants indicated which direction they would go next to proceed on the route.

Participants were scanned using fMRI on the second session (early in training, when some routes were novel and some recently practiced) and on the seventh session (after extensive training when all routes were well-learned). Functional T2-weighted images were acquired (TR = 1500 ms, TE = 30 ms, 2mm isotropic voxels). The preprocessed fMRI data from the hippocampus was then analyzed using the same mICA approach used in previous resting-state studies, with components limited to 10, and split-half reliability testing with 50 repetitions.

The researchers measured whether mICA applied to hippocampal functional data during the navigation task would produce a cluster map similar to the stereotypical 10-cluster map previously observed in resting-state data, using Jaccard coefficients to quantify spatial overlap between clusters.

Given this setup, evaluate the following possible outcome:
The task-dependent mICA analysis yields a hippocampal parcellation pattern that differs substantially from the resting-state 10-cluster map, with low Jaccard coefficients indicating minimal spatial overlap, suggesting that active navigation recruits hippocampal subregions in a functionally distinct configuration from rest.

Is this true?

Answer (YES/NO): NO